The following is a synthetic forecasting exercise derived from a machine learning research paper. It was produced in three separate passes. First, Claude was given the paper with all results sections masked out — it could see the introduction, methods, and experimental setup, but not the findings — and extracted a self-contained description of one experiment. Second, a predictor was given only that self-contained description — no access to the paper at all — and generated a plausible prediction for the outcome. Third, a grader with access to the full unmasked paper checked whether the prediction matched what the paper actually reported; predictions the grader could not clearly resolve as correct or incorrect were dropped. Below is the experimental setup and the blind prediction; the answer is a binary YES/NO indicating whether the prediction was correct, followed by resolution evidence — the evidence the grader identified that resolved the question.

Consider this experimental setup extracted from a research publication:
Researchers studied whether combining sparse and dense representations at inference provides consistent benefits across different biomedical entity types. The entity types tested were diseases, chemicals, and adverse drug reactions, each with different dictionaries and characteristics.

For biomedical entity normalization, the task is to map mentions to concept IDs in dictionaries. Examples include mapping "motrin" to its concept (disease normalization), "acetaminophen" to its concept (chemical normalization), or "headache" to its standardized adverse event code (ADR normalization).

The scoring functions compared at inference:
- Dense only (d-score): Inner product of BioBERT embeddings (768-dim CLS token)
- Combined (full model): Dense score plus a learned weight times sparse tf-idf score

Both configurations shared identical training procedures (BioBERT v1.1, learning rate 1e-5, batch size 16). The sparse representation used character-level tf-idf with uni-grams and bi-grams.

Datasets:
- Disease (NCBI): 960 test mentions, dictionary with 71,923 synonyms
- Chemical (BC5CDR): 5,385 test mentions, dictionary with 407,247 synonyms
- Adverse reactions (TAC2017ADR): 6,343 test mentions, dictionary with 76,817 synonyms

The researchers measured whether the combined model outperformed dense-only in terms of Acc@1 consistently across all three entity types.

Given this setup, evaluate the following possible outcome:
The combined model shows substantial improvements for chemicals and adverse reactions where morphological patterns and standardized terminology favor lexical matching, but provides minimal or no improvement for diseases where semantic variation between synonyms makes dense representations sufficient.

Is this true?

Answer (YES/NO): NO